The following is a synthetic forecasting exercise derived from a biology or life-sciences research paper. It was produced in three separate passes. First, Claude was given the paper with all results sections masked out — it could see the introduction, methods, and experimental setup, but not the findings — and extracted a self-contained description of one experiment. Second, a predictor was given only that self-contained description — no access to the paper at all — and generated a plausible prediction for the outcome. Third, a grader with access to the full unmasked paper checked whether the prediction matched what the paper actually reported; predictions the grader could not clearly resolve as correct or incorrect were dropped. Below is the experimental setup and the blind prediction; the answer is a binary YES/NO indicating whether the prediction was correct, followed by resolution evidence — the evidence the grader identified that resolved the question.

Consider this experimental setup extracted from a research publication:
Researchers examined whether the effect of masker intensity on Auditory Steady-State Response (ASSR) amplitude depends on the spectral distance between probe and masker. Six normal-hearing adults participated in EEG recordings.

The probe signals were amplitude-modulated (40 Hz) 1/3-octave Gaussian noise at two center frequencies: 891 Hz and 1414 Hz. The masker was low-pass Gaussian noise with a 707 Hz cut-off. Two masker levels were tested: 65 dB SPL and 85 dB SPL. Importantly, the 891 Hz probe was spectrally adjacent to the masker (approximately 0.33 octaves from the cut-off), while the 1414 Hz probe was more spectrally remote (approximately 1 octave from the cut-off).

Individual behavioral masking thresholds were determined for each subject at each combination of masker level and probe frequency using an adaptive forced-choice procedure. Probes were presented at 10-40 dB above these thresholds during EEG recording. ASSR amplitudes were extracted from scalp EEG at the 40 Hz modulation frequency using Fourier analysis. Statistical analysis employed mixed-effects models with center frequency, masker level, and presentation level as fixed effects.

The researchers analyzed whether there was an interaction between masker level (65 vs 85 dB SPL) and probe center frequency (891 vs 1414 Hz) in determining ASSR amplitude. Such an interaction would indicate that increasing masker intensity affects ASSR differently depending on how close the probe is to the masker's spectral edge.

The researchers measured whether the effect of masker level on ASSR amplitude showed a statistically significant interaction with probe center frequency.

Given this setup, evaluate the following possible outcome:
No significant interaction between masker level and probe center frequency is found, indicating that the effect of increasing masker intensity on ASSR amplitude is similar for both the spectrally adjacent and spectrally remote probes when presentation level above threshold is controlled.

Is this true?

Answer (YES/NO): NO